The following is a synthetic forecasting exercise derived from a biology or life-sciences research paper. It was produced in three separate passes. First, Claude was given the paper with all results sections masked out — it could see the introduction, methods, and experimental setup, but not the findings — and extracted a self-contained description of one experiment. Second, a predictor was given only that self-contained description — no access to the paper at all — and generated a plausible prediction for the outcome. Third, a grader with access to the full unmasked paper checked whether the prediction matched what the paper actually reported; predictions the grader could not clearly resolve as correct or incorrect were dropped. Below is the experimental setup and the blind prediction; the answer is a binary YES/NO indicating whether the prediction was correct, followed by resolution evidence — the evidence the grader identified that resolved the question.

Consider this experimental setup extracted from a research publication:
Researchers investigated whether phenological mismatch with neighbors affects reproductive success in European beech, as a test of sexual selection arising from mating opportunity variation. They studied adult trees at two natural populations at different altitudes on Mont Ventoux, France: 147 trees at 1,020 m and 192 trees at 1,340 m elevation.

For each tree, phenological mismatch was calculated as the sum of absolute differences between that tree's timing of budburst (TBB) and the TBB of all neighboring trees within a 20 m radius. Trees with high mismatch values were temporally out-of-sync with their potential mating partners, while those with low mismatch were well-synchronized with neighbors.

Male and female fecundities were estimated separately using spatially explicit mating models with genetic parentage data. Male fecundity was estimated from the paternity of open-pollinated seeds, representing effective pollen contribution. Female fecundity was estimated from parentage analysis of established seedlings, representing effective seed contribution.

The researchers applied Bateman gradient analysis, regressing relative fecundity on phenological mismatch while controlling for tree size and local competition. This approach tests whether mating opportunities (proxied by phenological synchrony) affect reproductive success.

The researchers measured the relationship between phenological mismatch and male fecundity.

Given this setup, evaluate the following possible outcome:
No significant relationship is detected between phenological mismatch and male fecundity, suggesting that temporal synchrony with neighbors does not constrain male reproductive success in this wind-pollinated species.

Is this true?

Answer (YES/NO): NO